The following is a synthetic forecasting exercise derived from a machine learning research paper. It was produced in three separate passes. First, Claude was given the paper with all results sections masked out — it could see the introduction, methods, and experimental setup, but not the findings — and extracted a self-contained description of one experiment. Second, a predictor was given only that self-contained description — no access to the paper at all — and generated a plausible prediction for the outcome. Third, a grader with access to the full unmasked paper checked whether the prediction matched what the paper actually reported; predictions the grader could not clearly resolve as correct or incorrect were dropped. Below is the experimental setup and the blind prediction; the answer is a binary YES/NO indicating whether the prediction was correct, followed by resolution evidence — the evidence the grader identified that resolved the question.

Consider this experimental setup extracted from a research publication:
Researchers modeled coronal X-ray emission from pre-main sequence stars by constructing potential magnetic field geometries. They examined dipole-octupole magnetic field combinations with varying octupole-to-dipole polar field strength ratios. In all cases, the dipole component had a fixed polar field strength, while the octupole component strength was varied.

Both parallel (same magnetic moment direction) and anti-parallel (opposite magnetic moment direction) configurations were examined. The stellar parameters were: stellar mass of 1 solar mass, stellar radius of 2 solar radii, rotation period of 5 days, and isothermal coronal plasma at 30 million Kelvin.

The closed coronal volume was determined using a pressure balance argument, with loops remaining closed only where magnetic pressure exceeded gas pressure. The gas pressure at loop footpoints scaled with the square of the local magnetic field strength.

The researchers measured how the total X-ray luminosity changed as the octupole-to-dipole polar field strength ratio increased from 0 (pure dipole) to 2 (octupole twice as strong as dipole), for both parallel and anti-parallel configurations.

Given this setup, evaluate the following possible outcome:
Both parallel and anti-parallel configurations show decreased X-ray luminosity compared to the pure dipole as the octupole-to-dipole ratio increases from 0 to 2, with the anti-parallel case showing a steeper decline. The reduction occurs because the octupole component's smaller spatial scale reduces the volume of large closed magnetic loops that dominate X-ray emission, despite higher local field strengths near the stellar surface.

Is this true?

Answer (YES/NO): NO